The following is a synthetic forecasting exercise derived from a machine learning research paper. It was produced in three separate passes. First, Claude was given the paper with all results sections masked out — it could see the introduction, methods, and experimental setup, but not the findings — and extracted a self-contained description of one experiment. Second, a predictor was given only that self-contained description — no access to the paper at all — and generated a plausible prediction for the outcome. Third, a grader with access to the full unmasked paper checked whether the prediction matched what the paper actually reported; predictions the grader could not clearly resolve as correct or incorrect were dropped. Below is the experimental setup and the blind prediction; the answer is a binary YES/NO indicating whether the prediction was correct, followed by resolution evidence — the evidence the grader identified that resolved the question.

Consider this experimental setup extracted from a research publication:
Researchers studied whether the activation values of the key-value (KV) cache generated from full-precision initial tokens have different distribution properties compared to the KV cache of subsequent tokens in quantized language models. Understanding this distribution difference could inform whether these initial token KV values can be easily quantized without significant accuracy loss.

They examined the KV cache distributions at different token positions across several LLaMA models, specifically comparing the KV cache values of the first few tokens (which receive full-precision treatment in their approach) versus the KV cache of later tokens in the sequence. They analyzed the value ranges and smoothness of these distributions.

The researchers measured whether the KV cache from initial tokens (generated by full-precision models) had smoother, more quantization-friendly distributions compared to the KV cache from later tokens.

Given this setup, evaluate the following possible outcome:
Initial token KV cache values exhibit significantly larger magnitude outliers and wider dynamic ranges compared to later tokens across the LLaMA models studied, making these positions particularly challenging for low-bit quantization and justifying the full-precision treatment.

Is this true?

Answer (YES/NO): NO